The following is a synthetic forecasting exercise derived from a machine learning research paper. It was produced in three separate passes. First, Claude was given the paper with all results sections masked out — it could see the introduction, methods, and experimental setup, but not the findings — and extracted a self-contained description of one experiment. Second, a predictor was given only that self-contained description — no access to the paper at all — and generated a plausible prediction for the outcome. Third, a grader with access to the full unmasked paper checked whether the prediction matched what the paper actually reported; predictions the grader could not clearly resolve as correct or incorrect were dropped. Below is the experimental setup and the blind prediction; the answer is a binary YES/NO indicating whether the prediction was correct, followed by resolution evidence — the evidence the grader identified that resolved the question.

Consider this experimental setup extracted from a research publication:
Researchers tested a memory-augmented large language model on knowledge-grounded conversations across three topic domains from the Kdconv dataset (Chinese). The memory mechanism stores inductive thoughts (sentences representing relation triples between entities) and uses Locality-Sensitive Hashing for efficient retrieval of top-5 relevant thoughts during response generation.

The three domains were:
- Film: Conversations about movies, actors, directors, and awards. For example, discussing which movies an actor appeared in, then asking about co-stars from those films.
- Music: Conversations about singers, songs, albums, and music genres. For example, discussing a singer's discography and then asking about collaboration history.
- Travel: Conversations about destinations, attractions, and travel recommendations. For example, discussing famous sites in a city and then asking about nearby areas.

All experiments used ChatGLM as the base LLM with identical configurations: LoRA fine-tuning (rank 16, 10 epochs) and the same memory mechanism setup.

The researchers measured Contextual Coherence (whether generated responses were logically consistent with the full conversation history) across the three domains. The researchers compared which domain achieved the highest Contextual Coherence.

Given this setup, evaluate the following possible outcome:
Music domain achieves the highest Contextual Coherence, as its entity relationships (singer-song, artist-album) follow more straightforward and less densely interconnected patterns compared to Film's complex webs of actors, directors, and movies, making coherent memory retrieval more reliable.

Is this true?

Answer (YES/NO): NO